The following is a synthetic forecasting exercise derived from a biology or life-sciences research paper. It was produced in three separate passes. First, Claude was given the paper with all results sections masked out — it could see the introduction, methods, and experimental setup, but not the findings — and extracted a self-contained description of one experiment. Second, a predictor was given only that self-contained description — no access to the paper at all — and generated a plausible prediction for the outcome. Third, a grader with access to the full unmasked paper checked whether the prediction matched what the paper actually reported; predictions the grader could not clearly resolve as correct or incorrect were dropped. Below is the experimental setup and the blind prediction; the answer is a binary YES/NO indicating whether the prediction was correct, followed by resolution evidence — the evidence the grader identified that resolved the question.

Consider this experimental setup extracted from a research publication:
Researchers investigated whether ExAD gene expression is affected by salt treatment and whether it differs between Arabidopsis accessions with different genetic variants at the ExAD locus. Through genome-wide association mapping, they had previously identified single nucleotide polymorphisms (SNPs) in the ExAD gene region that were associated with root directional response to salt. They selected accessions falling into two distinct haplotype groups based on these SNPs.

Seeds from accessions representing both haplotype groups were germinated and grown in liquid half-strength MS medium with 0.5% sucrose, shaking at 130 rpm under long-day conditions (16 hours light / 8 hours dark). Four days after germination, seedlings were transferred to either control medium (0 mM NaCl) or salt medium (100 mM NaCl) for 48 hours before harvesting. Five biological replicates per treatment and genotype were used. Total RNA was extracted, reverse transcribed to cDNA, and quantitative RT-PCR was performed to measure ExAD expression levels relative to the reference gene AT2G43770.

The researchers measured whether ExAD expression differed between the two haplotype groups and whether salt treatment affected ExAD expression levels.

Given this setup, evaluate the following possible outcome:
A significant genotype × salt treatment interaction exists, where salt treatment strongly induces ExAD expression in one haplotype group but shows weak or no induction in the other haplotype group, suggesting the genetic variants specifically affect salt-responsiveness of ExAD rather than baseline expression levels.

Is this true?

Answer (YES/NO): NO